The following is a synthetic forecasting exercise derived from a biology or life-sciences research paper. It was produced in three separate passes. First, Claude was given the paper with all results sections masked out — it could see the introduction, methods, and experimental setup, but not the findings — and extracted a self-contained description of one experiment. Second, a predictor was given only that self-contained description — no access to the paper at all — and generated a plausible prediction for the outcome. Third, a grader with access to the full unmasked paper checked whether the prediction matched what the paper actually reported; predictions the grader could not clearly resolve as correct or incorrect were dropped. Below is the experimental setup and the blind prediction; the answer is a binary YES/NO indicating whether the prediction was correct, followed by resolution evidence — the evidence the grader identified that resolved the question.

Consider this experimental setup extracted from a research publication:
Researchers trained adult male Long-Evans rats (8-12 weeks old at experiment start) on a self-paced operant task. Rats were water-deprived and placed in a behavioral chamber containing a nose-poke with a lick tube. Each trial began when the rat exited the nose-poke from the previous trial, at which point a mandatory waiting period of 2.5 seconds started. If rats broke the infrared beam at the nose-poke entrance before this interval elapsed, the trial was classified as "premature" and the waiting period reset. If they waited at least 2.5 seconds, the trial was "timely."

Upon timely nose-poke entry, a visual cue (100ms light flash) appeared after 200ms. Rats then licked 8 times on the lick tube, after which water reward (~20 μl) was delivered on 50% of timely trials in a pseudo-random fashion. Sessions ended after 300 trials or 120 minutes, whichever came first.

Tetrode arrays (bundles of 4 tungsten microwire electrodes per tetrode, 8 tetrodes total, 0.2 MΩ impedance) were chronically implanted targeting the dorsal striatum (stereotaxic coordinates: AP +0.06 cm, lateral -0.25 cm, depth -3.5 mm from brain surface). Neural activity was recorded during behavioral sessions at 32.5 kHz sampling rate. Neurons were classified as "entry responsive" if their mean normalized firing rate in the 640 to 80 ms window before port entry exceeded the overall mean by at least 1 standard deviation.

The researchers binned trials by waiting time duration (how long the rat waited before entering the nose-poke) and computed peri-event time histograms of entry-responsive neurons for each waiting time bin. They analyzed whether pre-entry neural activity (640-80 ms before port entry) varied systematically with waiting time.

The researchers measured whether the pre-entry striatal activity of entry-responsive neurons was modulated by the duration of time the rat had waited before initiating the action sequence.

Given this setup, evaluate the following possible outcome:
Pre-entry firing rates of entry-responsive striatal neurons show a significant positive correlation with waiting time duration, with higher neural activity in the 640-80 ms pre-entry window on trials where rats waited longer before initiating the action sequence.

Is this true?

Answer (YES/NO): YES